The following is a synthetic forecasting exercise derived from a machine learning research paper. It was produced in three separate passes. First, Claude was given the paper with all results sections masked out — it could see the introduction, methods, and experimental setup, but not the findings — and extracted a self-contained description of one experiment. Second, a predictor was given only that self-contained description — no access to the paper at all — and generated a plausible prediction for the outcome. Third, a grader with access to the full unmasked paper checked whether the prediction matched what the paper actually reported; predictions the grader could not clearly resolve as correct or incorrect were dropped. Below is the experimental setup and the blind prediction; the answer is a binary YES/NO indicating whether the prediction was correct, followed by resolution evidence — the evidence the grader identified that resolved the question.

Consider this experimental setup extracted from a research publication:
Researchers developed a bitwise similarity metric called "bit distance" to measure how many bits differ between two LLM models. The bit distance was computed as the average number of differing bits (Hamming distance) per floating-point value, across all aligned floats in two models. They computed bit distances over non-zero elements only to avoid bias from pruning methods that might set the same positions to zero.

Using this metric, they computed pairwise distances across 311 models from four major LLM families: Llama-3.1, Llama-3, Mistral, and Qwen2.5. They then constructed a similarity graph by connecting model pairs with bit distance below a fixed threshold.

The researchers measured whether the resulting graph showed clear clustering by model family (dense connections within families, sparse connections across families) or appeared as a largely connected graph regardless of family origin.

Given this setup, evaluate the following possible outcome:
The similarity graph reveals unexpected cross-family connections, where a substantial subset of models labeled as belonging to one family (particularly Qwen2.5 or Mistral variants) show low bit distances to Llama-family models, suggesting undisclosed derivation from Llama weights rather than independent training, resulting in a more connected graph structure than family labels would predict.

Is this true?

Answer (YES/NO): NO